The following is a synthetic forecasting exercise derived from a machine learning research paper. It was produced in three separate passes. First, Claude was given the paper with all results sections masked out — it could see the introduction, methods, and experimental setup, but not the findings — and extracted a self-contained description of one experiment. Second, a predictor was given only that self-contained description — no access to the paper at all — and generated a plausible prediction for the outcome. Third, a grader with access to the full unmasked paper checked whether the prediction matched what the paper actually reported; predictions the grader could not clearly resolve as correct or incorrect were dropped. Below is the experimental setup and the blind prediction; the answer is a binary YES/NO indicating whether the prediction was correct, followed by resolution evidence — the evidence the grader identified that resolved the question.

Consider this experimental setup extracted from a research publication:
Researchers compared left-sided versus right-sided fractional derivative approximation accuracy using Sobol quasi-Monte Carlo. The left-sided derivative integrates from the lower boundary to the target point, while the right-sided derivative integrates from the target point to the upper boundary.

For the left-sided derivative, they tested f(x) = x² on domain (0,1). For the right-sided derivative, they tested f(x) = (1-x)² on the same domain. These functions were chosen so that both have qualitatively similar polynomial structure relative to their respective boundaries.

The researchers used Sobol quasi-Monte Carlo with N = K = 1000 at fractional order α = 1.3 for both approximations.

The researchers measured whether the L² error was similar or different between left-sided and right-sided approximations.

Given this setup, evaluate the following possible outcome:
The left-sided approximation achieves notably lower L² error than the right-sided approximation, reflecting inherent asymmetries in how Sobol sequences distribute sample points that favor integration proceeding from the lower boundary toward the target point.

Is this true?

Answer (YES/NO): NO